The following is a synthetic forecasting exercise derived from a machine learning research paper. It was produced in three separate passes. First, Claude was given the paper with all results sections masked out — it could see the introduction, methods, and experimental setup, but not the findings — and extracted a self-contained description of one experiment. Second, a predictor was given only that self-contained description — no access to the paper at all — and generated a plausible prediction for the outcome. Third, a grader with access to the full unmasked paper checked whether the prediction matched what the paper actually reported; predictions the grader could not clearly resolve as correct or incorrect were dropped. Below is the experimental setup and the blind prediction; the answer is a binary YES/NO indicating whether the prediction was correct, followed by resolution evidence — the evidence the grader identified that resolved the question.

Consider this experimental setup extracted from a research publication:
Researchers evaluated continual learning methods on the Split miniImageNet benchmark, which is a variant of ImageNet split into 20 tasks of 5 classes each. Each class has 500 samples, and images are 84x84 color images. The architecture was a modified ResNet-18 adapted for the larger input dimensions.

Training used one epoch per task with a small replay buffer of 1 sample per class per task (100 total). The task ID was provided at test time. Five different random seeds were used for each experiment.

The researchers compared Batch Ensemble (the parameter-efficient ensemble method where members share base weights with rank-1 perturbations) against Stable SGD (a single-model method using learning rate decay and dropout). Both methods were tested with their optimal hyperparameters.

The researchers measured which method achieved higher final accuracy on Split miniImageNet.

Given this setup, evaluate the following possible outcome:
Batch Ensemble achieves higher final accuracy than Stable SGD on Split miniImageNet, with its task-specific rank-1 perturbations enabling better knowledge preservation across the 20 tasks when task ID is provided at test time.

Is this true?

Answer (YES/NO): NO